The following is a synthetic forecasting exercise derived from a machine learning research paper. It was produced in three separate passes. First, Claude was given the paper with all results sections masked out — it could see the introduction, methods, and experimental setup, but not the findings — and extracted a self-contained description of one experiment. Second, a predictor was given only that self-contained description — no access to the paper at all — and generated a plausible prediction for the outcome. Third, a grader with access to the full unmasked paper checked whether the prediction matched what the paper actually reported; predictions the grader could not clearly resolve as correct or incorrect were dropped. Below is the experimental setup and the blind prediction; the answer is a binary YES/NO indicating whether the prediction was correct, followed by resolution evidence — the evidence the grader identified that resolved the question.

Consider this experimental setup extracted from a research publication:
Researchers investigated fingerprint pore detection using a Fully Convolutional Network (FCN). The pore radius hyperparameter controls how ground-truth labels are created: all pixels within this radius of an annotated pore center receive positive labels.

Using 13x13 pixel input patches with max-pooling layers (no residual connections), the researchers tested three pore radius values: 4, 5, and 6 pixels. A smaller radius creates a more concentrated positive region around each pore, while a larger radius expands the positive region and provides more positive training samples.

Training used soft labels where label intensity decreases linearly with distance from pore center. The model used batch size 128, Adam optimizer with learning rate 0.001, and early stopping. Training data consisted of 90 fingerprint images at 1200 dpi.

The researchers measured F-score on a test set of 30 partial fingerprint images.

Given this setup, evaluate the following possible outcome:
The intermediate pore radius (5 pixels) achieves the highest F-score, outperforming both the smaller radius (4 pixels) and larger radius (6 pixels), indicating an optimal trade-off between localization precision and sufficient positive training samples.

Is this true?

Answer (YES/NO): NO